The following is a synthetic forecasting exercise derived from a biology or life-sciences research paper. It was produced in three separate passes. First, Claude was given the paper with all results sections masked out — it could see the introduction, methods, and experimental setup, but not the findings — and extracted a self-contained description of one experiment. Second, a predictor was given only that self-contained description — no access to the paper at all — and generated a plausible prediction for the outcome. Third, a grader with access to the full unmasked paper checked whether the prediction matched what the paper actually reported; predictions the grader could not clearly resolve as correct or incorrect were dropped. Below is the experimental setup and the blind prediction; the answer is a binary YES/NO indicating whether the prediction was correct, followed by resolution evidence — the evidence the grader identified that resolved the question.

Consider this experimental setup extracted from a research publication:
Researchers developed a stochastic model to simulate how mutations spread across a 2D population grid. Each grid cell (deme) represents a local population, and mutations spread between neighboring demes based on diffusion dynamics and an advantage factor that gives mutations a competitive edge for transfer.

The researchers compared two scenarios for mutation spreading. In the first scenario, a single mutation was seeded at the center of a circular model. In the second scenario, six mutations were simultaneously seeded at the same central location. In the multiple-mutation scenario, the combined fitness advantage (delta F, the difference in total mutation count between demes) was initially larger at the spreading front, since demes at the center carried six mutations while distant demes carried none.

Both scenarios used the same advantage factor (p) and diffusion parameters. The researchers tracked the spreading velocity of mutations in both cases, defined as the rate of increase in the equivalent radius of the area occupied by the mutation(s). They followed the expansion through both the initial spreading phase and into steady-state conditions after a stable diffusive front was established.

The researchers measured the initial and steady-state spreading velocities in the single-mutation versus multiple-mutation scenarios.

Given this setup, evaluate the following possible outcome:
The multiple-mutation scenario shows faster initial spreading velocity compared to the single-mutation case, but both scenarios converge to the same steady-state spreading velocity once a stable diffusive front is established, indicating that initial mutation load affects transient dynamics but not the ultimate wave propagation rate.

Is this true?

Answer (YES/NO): YES